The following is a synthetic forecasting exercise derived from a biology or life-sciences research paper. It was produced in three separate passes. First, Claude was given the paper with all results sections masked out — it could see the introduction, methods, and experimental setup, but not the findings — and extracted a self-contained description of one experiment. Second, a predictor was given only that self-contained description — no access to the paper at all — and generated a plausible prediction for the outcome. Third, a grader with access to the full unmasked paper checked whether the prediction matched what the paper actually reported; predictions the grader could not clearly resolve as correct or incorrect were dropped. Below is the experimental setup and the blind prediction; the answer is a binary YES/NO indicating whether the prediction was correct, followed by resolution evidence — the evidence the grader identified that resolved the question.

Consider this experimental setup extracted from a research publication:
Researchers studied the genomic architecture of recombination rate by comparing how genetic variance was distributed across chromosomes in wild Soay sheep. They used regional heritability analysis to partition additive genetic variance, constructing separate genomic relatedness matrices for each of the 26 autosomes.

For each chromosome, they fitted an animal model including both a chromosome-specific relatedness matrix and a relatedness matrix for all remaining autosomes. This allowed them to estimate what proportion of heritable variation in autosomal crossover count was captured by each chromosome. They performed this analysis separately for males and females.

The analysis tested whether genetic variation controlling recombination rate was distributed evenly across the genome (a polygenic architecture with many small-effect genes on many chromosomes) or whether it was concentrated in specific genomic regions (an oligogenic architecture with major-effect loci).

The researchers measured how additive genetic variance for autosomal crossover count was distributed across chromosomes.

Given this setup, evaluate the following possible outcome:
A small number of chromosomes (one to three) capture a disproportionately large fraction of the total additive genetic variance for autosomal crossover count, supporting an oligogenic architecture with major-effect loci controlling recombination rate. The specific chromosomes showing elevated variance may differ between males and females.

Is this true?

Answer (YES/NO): YES